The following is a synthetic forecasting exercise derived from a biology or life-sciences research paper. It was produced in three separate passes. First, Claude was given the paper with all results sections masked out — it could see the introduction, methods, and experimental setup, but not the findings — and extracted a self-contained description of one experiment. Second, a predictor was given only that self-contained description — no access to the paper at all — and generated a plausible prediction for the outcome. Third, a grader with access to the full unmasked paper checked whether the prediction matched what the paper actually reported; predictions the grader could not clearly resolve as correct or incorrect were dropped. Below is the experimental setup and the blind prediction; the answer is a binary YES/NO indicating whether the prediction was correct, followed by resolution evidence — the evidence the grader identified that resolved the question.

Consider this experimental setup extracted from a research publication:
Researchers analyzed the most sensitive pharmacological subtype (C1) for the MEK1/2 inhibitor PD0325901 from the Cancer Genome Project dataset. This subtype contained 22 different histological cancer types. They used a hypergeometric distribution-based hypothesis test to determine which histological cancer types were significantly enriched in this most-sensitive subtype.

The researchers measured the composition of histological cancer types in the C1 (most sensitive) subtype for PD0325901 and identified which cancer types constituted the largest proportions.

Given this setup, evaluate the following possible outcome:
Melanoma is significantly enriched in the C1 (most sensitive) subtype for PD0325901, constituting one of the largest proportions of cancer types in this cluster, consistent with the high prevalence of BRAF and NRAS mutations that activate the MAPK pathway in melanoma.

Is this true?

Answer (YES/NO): YES